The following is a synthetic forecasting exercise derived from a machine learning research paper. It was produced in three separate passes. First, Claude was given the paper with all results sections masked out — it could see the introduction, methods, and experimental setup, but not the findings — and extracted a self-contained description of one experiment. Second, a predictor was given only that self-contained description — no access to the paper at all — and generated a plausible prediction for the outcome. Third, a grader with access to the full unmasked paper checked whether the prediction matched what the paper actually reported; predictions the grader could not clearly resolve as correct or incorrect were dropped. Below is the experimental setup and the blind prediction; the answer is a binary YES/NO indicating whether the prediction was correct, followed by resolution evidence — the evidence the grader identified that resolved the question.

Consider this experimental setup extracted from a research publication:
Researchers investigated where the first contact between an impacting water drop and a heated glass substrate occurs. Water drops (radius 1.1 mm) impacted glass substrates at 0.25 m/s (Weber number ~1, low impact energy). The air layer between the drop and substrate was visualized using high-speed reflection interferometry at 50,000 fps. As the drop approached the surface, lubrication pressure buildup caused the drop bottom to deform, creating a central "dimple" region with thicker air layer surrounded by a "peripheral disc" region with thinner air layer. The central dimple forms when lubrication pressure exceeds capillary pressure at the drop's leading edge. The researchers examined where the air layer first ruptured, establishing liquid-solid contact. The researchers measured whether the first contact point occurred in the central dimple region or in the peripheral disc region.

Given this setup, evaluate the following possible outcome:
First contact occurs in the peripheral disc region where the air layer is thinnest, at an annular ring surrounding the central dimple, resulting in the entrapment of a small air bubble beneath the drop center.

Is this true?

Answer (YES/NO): YES